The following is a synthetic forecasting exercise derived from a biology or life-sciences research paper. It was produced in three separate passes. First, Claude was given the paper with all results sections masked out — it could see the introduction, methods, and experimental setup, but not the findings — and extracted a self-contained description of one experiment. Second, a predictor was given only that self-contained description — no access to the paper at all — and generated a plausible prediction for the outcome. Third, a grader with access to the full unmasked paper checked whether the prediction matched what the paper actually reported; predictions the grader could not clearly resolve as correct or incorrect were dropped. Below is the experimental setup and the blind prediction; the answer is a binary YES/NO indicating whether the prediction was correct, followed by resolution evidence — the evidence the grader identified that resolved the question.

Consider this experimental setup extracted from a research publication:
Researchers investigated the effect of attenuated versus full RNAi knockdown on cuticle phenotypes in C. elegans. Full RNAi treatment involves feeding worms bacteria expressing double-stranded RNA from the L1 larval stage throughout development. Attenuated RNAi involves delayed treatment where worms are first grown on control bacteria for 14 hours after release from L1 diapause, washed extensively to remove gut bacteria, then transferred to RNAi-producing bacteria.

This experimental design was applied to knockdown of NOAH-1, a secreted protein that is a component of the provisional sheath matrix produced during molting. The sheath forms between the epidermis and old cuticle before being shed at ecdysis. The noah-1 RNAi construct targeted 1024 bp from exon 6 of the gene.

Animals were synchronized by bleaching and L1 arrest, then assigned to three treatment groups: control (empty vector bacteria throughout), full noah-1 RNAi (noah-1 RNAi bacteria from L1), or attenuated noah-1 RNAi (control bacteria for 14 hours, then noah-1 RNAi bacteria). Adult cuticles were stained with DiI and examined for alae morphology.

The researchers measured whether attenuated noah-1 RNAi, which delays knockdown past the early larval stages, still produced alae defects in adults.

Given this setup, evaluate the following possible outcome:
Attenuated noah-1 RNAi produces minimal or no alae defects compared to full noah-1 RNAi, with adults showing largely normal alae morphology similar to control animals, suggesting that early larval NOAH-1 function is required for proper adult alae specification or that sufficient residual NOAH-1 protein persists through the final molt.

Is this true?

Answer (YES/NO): NO